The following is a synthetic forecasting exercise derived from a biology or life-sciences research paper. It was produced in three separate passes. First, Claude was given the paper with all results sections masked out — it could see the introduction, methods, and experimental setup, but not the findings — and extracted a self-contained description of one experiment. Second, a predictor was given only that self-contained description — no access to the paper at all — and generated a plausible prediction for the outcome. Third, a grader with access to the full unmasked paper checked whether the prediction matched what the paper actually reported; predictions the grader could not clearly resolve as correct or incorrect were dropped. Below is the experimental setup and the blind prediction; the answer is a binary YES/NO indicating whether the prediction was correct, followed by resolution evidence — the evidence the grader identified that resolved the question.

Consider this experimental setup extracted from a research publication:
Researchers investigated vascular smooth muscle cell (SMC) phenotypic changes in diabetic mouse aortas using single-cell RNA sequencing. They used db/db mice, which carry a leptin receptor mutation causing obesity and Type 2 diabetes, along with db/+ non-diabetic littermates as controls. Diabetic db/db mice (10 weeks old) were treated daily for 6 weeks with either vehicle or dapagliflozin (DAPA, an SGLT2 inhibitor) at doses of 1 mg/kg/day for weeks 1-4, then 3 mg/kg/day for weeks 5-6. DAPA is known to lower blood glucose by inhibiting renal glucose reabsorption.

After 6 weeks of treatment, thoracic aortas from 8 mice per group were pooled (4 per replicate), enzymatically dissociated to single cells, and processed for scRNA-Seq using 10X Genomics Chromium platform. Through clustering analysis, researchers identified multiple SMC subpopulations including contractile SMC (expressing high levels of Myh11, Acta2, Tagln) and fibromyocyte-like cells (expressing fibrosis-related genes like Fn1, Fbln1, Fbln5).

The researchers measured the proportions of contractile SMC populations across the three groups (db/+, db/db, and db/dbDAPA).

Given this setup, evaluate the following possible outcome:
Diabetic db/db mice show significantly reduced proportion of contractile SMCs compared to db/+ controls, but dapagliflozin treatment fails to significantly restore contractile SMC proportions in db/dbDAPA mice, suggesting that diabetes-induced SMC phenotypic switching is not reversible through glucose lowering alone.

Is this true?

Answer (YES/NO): YES